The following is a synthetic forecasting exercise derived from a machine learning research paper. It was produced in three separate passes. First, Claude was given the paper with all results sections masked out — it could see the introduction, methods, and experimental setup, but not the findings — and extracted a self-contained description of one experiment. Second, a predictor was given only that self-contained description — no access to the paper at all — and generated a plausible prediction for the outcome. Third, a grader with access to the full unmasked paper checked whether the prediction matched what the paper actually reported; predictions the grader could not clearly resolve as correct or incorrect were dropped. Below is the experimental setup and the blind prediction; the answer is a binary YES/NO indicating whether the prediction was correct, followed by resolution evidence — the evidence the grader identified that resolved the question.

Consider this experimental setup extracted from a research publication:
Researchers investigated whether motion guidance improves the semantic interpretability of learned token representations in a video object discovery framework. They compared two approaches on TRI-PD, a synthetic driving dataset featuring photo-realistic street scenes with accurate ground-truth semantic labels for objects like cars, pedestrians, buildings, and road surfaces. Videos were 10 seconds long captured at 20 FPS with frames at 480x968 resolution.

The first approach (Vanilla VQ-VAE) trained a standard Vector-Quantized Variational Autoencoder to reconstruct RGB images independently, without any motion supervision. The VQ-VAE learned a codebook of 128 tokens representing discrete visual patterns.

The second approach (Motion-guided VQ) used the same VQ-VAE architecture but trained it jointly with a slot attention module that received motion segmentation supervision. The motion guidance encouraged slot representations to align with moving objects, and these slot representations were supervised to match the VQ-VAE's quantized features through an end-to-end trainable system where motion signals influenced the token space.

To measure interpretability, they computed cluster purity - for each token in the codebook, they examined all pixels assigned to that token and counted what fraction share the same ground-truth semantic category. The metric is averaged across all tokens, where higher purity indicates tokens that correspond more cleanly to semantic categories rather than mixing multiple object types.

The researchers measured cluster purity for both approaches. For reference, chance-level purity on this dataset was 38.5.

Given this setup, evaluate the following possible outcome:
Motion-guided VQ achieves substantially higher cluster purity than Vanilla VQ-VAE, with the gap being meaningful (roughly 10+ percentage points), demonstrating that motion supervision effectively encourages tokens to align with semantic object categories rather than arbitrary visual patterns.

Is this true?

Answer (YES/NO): YES